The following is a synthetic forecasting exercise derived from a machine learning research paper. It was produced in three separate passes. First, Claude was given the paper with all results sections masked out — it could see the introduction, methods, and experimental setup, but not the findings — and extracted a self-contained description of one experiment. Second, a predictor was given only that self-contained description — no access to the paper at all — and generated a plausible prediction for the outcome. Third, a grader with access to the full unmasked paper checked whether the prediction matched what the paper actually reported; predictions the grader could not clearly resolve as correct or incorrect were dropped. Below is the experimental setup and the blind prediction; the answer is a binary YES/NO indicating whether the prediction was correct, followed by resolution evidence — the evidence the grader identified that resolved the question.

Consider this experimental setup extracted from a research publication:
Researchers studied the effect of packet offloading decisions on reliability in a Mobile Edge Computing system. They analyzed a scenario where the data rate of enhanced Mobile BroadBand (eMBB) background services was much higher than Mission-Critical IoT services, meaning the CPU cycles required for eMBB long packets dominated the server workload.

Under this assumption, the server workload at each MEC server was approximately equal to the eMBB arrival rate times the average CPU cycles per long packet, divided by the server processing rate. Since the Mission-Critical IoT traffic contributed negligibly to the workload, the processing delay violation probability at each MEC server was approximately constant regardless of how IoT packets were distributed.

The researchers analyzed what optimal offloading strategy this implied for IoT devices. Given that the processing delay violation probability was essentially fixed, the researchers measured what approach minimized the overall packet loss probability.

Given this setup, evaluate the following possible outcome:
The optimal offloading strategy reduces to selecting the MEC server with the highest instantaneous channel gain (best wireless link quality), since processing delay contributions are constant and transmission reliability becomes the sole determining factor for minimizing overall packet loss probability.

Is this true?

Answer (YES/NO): NO